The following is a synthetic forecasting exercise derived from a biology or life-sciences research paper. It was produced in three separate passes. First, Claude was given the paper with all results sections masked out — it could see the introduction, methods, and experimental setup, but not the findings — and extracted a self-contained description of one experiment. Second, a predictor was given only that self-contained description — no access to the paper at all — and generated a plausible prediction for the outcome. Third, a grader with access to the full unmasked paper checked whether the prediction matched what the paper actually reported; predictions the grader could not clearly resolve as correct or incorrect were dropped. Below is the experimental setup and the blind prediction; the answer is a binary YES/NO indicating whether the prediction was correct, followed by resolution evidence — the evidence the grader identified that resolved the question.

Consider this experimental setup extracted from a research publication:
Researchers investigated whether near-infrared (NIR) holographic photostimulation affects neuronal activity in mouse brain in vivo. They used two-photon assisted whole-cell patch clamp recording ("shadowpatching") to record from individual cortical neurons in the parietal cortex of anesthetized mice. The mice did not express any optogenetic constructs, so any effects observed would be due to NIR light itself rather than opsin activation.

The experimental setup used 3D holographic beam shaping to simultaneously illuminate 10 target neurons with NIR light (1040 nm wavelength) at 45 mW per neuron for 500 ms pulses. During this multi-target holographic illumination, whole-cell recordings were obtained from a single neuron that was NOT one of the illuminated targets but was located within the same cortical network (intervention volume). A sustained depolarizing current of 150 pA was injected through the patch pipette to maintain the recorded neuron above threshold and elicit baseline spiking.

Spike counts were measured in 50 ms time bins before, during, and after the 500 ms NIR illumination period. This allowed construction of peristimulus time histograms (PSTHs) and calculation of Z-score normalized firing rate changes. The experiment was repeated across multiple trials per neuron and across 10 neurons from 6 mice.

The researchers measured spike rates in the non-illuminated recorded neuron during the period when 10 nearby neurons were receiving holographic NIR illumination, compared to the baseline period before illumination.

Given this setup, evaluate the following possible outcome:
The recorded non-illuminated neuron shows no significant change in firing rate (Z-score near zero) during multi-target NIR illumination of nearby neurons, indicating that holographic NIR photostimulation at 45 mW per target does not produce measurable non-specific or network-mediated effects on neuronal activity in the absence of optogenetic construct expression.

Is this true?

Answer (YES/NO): NO